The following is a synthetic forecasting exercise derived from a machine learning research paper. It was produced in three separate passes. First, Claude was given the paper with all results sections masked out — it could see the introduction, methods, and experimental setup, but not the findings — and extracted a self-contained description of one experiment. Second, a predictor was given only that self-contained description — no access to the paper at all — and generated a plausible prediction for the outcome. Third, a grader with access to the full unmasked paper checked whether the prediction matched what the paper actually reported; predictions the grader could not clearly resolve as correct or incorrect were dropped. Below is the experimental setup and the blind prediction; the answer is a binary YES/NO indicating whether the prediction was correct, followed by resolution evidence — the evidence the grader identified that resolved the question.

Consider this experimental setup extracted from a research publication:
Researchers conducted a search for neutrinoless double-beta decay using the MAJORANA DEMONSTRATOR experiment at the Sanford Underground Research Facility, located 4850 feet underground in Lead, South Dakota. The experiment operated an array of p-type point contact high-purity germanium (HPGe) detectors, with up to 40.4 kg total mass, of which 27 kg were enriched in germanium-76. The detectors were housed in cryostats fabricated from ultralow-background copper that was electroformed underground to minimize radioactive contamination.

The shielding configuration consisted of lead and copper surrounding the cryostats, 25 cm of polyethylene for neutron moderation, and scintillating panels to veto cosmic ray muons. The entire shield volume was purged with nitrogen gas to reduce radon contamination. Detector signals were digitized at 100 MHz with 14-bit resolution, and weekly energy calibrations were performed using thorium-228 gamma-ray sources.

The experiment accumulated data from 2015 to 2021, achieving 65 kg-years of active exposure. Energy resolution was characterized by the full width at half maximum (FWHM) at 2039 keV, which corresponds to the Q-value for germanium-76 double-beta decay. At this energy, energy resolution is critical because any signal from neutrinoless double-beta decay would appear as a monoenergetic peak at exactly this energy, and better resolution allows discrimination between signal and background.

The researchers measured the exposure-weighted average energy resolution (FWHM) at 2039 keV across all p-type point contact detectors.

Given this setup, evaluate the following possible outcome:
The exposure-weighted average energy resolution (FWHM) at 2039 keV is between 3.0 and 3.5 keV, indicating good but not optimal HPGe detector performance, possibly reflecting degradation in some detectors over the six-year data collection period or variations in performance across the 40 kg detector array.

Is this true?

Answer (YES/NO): NO